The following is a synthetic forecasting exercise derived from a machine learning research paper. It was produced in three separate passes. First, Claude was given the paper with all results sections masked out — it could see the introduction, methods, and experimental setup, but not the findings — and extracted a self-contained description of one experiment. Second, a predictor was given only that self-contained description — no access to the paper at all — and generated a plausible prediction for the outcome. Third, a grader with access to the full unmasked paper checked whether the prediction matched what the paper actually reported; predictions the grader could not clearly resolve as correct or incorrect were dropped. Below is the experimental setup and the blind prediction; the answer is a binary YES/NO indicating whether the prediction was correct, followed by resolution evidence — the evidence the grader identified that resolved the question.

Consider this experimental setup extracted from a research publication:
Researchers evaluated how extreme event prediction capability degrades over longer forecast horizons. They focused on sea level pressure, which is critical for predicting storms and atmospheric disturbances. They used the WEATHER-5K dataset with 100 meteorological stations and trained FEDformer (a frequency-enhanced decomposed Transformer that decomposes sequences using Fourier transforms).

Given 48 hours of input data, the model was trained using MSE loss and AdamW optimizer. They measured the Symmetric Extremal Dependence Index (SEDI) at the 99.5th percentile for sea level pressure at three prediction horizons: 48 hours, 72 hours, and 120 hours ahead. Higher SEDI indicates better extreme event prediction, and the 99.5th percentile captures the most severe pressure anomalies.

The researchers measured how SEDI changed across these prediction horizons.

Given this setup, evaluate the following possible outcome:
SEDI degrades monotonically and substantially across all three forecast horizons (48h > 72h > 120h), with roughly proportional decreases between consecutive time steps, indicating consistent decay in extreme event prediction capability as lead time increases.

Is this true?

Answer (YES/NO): NO